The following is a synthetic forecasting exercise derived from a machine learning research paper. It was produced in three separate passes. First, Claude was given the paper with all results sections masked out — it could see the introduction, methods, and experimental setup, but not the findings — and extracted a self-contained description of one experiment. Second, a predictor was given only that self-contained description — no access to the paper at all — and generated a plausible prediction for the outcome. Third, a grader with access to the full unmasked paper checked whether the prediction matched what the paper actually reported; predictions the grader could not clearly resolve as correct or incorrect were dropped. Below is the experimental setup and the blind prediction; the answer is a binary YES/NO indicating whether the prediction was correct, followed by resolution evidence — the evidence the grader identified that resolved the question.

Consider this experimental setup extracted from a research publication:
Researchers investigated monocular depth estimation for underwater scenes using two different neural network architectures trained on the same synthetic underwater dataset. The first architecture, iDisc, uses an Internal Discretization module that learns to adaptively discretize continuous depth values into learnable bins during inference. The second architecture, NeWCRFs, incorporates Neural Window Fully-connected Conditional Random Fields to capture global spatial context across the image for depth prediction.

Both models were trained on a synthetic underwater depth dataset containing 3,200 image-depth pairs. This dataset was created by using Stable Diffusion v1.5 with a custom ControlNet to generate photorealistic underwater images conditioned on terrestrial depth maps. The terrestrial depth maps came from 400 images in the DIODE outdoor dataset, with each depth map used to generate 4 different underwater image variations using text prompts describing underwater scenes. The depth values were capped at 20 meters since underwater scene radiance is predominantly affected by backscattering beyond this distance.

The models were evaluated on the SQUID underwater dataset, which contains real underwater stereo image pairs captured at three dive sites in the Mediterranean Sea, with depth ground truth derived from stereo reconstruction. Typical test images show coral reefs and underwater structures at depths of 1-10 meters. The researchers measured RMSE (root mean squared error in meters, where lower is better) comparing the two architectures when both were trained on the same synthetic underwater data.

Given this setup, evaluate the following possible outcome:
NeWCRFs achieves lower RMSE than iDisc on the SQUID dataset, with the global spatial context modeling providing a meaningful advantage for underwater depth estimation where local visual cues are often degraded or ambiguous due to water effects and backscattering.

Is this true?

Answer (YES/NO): YES